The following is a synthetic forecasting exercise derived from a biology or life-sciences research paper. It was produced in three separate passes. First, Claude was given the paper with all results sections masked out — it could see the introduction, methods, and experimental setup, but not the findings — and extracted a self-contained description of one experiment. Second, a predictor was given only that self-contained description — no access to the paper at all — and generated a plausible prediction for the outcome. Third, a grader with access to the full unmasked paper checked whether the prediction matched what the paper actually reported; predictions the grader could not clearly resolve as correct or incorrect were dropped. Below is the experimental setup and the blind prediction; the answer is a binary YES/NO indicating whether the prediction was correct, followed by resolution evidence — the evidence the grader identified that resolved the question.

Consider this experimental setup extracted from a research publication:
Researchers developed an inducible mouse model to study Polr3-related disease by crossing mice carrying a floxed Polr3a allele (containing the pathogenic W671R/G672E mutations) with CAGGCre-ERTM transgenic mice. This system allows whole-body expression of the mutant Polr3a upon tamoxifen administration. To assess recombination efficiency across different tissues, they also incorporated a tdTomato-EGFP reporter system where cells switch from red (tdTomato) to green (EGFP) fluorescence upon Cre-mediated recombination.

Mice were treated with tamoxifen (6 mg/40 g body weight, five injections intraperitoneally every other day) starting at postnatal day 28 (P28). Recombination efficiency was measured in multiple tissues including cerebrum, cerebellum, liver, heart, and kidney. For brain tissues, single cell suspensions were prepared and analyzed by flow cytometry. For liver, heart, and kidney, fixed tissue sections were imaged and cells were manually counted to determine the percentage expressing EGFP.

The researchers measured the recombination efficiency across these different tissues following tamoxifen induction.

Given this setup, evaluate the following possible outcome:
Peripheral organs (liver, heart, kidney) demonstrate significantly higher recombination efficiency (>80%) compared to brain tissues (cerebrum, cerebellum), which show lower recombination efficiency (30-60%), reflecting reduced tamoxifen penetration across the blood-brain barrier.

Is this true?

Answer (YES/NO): NO